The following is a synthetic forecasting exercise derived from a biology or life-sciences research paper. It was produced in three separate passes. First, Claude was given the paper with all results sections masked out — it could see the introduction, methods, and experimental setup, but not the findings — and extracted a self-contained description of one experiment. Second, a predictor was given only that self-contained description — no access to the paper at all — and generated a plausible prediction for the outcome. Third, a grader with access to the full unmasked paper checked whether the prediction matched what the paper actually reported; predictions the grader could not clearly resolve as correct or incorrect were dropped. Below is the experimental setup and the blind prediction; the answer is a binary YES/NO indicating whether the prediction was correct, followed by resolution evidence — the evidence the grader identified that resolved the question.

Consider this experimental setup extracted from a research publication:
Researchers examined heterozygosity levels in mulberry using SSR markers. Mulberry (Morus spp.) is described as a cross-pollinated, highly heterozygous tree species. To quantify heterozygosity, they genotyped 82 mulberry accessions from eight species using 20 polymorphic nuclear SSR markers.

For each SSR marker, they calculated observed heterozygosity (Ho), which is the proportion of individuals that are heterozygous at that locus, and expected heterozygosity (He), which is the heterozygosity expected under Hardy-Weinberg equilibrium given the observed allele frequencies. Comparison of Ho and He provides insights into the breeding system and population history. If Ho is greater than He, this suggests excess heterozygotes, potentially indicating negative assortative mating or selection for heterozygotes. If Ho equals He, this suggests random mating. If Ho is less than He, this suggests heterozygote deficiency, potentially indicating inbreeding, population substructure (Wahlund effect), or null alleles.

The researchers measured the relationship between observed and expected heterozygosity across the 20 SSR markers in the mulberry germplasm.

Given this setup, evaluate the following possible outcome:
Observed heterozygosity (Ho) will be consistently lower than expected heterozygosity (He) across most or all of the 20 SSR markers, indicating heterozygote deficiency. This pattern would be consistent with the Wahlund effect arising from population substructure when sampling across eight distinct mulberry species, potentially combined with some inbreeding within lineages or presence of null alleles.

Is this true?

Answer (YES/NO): YES